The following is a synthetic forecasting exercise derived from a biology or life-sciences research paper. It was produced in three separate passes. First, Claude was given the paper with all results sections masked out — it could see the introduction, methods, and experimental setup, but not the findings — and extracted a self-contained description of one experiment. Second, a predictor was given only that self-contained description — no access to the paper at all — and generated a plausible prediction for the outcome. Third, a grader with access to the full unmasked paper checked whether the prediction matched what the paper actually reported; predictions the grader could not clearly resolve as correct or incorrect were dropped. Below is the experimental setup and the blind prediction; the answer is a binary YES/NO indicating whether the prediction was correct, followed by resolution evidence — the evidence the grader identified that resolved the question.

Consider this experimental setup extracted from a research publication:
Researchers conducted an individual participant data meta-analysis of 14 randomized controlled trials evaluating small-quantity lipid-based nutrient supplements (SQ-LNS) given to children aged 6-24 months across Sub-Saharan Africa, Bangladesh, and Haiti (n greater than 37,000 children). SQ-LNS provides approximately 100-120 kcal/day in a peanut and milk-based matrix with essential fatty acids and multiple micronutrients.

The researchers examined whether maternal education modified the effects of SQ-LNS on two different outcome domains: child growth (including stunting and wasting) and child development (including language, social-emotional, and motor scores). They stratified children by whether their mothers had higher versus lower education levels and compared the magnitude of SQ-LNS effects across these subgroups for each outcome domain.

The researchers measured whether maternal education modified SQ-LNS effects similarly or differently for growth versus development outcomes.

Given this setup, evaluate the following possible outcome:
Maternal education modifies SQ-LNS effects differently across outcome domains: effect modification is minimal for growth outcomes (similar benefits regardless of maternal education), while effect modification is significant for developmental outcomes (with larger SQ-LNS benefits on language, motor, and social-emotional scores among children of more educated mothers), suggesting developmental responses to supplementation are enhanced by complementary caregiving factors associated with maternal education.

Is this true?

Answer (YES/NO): NO